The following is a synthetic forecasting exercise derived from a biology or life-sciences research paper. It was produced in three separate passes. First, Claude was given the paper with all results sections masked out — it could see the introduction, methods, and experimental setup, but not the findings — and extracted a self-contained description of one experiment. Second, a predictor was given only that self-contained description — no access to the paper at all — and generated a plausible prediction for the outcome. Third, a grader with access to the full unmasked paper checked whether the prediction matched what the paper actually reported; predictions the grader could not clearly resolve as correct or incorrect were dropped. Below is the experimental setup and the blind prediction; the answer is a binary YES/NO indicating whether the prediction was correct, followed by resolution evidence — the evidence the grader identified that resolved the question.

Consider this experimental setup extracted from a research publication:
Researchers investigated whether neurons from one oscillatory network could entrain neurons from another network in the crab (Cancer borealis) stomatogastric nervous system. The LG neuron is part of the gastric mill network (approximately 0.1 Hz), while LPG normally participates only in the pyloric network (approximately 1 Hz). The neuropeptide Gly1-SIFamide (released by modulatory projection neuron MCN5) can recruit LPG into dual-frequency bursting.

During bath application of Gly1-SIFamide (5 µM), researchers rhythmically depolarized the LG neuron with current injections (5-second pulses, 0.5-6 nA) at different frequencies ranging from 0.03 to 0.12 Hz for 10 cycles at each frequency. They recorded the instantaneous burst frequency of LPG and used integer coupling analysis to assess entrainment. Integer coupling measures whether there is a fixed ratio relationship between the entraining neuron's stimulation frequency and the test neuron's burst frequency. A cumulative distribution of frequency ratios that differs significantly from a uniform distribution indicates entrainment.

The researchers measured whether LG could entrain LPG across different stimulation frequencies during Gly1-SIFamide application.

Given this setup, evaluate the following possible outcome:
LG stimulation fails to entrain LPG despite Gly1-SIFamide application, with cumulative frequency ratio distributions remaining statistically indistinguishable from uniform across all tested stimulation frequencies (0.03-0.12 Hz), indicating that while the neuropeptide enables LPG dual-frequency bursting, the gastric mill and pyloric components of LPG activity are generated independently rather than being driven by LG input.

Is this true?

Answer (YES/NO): NO